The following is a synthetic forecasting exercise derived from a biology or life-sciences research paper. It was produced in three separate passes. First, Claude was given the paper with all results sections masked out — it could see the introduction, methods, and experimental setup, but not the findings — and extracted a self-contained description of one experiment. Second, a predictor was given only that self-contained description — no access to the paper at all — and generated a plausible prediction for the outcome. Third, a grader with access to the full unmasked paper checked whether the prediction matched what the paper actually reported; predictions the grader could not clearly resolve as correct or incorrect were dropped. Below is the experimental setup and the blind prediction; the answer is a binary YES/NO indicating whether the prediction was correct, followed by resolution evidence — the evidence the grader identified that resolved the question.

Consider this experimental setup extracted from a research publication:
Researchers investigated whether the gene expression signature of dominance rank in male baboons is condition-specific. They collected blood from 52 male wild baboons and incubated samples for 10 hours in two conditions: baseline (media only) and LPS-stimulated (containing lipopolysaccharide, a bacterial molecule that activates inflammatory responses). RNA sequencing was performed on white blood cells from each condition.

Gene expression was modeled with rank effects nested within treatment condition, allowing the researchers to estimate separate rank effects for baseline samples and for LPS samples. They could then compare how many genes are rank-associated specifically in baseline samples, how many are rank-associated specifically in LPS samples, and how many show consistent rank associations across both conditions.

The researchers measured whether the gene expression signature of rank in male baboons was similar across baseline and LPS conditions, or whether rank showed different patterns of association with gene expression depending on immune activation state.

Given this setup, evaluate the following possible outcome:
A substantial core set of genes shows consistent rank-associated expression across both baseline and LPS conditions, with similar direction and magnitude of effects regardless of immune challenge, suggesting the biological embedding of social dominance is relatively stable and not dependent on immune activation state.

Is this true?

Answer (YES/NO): YES